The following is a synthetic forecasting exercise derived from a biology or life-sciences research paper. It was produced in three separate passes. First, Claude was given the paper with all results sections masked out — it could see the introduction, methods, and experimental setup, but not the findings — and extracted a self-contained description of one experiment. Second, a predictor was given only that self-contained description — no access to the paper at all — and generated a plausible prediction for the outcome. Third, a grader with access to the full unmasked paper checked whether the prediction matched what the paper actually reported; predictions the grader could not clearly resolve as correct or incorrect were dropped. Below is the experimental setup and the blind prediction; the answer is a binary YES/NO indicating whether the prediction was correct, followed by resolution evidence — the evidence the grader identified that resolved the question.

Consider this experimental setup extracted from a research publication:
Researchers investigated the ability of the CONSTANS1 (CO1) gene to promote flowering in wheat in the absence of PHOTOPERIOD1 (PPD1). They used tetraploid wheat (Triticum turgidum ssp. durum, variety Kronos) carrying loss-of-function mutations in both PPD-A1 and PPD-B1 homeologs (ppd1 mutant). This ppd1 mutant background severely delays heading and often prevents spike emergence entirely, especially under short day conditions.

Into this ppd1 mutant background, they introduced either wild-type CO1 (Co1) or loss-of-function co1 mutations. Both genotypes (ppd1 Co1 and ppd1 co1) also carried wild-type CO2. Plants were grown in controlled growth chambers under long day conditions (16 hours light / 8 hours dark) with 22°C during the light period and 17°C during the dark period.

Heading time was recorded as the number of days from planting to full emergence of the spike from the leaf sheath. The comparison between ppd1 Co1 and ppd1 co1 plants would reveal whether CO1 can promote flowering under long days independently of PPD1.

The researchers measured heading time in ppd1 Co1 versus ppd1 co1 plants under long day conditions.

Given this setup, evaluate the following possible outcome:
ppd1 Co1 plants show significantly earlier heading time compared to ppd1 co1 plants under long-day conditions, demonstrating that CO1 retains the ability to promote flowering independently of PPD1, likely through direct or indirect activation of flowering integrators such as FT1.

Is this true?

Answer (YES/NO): YES